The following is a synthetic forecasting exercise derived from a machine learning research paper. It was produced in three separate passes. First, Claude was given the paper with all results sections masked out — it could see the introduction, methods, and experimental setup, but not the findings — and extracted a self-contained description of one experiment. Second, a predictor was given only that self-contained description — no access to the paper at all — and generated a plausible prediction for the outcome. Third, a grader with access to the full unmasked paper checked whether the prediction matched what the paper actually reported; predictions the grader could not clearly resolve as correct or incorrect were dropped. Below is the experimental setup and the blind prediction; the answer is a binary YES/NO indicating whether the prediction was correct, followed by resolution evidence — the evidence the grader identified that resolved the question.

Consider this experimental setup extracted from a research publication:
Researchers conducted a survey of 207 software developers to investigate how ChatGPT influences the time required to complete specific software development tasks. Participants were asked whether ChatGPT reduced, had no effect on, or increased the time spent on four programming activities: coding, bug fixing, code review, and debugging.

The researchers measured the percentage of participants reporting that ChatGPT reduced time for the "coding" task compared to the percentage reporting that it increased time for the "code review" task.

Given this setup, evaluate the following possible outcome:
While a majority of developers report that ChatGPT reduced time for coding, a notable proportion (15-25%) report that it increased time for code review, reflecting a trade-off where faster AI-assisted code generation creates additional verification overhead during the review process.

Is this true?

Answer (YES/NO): YES